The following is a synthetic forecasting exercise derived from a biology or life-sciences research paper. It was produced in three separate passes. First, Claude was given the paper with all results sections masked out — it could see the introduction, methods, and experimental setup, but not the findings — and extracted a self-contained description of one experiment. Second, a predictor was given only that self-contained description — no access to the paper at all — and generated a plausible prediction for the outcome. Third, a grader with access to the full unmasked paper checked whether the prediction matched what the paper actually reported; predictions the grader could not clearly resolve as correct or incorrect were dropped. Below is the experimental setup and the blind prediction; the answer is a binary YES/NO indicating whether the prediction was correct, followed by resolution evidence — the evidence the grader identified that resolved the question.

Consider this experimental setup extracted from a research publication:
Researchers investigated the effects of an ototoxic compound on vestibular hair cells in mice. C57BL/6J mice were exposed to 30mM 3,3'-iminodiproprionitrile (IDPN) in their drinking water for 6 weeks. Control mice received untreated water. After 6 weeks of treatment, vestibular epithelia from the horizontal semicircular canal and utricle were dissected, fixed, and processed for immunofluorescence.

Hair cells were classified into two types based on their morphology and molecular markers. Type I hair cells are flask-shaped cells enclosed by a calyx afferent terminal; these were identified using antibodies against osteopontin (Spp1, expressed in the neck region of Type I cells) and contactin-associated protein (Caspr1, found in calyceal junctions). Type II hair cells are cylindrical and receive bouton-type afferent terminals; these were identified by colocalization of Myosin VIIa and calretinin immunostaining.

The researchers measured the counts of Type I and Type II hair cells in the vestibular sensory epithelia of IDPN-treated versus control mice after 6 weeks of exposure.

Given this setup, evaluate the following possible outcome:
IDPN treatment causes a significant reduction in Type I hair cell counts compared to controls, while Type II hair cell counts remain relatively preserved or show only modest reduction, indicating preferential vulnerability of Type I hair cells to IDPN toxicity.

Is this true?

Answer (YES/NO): YES